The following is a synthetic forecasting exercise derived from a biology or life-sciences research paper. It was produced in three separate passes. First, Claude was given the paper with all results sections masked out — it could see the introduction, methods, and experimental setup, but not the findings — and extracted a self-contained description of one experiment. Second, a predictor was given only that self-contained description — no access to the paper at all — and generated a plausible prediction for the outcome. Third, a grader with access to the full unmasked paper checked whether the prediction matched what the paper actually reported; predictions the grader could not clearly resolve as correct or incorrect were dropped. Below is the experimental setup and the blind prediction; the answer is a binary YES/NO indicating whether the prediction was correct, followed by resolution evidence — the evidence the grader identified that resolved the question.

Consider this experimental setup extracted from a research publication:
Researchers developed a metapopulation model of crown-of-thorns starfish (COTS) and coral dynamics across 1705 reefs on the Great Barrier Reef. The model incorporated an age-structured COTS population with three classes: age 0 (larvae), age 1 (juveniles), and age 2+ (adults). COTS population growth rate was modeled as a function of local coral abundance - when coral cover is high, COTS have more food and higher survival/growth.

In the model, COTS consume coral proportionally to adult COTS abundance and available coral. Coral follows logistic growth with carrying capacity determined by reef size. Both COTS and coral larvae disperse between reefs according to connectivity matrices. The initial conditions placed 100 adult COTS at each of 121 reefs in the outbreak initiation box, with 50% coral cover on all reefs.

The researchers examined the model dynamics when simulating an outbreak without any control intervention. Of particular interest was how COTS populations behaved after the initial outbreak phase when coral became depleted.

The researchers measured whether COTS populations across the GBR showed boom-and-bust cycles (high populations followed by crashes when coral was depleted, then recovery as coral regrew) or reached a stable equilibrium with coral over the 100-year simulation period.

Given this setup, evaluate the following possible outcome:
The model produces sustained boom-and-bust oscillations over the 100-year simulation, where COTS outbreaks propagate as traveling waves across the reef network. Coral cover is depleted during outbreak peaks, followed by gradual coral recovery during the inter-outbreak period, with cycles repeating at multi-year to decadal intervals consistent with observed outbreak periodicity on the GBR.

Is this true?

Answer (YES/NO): NO